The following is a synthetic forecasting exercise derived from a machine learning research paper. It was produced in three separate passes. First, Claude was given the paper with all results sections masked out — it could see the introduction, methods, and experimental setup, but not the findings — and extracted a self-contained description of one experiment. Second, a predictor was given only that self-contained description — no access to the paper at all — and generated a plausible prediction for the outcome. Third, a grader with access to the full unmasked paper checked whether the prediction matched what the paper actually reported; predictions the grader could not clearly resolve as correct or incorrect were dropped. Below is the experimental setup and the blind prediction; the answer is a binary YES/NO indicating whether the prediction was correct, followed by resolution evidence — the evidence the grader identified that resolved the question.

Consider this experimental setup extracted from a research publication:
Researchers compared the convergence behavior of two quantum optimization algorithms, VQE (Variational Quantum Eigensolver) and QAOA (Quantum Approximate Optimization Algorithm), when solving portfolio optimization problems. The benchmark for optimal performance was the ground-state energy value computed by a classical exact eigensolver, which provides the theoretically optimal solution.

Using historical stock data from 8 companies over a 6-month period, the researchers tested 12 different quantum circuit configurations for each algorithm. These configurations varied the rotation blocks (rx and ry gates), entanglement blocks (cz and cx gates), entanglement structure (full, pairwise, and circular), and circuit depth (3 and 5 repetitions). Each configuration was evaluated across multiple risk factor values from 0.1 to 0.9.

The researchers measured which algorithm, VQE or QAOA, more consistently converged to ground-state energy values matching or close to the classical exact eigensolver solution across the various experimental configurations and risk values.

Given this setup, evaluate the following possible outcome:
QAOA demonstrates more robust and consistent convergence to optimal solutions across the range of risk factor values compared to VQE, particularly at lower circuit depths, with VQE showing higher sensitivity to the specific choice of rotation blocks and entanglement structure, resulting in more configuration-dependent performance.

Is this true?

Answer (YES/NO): YES